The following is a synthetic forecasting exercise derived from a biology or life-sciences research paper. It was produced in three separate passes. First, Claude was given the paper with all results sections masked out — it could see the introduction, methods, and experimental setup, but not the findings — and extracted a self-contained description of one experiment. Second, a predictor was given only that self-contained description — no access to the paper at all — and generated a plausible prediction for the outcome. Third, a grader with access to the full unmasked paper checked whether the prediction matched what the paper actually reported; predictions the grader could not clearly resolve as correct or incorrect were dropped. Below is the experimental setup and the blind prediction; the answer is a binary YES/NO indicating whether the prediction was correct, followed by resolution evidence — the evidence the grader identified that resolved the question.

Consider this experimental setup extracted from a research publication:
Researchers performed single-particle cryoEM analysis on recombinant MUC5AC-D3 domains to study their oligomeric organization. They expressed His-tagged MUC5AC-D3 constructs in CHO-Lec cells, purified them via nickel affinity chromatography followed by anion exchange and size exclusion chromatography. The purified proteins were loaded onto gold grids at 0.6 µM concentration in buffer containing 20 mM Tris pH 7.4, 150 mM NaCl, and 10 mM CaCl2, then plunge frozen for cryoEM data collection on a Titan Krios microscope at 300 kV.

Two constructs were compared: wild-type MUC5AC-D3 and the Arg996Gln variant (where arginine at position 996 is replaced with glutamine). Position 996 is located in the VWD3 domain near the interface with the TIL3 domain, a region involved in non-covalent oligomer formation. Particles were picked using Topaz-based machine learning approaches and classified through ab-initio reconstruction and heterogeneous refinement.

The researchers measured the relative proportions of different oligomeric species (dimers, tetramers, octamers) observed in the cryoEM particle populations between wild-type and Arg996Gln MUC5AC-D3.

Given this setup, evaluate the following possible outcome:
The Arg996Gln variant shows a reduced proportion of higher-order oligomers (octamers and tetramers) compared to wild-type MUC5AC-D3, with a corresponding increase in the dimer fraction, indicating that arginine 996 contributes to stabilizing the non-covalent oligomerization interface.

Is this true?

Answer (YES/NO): NO